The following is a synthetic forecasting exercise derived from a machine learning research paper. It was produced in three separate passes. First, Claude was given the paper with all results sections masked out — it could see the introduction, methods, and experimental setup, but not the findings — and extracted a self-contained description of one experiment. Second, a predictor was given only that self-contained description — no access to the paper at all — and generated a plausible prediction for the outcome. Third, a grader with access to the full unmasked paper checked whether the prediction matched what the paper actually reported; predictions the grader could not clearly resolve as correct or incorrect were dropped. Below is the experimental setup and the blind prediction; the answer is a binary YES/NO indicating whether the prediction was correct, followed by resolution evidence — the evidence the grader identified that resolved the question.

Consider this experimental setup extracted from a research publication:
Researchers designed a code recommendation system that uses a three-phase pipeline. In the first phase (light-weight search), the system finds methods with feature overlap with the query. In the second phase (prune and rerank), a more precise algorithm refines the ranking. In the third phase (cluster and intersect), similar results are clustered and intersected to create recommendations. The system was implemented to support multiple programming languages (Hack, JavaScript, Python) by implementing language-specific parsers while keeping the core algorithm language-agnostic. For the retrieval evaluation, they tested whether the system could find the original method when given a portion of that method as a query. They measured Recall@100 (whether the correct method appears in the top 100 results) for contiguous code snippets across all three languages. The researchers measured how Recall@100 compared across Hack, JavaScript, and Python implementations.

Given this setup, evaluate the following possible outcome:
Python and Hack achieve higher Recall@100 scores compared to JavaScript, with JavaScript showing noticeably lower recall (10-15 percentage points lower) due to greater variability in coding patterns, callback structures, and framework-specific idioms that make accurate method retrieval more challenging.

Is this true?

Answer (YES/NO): NO